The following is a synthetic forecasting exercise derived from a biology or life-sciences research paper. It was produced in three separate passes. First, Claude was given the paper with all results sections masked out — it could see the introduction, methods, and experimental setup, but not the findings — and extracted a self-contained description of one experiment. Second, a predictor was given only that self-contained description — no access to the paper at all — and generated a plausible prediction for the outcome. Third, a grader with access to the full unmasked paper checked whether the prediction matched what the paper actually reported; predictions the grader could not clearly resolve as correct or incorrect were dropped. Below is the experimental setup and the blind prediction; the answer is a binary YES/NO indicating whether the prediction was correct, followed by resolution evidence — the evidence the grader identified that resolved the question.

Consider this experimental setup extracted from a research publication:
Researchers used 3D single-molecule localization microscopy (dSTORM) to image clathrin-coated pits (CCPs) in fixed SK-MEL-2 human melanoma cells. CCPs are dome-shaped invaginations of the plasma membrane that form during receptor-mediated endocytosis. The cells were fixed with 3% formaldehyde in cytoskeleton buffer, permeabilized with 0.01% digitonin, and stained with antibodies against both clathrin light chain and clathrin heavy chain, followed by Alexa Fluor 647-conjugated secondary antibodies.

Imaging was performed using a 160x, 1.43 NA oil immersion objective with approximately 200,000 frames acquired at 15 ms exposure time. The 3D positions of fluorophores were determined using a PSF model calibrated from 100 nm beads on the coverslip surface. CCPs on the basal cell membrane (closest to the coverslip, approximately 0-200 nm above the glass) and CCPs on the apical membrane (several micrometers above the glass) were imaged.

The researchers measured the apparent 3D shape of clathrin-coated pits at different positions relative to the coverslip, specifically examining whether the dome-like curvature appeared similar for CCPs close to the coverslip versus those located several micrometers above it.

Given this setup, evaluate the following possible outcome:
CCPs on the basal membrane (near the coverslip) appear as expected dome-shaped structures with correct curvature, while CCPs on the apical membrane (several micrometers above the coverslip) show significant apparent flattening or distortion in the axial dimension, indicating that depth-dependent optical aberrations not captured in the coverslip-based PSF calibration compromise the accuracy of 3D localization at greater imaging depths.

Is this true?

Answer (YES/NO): YES